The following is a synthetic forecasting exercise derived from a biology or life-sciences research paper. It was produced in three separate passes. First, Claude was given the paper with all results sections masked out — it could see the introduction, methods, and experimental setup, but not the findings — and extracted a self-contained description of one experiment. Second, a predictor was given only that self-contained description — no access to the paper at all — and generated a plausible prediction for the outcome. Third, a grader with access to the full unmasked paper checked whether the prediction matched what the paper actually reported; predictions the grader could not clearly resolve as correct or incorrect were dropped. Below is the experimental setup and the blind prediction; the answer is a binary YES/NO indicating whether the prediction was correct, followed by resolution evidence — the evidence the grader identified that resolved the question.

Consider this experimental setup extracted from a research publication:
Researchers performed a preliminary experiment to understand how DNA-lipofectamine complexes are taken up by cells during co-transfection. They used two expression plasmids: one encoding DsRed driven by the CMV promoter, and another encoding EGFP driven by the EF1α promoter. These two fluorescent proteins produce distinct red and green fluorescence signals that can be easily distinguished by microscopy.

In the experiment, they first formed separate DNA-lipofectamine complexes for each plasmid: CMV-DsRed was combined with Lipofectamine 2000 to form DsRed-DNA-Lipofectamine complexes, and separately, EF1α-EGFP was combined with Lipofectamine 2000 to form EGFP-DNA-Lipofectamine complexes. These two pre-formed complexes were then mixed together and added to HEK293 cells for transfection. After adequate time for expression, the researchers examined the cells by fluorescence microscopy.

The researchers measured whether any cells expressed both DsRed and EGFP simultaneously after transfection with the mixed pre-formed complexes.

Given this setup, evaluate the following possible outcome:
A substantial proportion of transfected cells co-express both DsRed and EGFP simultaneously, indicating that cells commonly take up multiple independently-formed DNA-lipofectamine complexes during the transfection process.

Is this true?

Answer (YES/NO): NO